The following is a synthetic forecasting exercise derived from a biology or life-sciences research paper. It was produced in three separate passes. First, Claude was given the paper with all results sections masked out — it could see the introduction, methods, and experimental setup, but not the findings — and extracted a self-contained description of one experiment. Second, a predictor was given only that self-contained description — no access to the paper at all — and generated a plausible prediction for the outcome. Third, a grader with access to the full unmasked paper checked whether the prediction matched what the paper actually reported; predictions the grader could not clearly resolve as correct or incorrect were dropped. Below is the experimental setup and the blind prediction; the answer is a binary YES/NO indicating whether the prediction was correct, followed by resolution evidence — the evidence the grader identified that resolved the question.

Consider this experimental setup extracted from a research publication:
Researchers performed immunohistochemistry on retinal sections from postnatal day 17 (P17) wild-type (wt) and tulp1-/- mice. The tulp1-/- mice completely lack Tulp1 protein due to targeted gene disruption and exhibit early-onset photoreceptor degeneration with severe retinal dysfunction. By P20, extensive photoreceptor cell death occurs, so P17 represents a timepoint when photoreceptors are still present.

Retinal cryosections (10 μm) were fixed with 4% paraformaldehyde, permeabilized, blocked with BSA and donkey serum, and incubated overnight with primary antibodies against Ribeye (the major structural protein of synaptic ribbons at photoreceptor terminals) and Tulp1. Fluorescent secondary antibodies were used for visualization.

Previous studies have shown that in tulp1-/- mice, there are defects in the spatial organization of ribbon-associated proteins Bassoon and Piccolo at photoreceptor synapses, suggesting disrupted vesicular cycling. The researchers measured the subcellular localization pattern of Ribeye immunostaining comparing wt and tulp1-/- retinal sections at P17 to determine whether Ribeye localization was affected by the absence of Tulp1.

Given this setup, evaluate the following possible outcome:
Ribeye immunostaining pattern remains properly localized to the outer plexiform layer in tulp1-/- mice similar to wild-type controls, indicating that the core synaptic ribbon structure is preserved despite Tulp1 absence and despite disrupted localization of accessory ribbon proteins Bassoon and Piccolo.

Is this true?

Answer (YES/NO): YES